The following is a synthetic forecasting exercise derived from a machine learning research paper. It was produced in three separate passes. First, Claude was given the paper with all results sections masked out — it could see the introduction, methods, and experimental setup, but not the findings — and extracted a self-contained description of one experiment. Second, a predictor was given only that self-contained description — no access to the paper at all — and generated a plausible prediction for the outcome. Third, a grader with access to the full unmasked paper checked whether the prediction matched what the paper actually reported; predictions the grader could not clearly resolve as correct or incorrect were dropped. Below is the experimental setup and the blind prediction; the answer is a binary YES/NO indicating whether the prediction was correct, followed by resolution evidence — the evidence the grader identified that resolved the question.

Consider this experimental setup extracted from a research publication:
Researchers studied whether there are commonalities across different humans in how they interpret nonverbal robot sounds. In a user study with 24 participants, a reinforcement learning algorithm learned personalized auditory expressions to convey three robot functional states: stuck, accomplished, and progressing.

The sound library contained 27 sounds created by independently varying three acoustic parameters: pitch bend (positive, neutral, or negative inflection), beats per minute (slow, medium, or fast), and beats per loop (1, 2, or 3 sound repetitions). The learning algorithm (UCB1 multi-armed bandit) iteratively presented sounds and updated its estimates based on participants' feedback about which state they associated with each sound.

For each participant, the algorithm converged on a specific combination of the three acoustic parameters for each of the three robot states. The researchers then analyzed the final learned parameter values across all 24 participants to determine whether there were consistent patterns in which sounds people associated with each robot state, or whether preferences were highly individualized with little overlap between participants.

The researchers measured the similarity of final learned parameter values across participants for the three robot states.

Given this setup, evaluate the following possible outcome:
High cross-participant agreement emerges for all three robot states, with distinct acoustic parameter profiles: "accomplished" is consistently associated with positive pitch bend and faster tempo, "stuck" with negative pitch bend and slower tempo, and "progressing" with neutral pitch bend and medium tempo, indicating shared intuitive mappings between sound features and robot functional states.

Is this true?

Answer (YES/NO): NO